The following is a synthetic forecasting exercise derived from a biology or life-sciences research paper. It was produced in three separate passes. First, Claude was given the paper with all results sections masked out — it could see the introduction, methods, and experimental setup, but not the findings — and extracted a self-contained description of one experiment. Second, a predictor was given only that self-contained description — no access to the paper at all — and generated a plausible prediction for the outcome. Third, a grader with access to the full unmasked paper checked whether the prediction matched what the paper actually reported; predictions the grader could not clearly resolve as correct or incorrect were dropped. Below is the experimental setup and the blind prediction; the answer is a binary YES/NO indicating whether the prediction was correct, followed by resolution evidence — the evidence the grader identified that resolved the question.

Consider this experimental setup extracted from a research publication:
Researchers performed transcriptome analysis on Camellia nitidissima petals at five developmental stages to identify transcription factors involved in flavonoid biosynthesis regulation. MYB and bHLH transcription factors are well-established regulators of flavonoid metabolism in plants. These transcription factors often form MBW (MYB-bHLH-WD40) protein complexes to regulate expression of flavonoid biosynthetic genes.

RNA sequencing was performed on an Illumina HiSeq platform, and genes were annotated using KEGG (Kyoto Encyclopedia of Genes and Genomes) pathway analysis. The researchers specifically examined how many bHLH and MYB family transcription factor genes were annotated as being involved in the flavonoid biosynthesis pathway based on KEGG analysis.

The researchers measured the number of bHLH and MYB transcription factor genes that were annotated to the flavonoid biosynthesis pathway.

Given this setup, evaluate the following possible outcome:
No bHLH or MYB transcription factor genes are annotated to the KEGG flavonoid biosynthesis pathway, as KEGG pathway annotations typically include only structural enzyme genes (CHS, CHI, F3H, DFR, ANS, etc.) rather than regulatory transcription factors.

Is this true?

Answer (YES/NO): NO